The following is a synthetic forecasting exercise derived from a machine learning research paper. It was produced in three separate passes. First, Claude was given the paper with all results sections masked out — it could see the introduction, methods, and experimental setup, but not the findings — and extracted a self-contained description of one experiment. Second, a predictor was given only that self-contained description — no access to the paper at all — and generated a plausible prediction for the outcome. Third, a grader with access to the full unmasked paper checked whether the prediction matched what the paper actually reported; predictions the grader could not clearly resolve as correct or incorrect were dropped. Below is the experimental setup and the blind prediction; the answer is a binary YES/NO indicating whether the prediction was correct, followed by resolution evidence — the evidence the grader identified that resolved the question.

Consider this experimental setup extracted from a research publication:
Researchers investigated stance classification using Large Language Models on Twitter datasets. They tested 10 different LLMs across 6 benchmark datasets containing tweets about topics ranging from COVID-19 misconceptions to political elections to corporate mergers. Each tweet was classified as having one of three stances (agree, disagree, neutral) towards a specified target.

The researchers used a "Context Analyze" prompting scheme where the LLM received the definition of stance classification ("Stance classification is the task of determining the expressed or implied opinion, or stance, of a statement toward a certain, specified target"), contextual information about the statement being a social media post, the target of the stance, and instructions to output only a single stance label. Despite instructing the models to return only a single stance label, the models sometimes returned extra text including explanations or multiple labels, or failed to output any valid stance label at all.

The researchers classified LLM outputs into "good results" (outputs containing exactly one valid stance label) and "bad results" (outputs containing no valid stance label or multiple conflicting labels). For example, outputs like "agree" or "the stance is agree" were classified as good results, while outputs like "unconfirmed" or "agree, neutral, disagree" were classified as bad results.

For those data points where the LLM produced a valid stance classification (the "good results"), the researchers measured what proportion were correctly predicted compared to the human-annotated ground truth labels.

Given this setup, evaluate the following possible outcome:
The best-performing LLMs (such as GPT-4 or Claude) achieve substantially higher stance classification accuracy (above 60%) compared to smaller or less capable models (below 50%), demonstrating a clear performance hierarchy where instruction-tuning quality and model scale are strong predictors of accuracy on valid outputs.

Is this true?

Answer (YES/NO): NO